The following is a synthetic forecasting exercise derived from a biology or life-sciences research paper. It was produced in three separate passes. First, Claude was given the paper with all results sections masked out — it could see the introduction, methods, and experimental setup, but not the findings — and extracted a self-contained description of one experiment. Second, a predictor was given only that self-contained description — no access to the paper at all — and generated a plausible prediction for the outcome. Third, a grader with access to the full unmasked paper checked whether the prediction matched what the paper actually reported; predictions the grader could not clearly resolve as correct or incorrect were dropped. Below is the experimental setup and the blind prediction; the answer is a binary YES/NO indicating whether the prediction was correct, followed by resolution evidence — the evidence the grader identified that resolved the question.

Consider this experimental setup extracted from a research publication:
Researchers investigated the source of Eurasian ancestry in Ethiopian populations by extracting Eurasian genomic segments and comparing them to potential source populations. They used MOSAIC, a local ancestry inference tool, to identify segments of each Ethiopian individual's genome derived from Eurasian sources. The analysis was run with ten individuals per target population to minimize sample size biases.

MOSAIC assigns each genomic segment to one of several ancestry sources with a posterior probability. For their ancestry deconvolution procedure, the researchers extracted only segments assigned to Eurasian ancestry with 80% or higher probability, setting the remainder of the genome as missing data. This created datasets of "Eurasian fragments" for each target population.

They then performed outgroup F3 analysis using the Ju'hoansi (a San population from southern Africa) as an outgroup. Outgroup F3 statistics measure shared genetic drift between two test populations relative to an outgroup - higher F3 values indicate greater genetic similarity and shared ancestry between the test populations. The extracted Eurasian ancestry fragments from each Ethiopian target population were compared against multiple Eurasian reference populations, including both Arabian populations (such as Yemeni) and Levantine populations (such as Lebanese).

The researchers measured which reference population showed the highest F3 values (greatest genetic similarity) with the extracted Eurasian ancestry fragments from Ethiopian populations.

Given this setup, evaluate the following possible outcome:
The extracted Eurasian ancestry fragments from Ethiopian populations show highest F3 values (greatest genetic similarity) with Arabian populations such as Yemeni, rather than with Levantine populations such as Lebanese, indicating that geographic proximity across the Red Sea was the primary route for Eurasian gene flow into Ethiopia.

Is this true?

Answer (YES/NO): YES